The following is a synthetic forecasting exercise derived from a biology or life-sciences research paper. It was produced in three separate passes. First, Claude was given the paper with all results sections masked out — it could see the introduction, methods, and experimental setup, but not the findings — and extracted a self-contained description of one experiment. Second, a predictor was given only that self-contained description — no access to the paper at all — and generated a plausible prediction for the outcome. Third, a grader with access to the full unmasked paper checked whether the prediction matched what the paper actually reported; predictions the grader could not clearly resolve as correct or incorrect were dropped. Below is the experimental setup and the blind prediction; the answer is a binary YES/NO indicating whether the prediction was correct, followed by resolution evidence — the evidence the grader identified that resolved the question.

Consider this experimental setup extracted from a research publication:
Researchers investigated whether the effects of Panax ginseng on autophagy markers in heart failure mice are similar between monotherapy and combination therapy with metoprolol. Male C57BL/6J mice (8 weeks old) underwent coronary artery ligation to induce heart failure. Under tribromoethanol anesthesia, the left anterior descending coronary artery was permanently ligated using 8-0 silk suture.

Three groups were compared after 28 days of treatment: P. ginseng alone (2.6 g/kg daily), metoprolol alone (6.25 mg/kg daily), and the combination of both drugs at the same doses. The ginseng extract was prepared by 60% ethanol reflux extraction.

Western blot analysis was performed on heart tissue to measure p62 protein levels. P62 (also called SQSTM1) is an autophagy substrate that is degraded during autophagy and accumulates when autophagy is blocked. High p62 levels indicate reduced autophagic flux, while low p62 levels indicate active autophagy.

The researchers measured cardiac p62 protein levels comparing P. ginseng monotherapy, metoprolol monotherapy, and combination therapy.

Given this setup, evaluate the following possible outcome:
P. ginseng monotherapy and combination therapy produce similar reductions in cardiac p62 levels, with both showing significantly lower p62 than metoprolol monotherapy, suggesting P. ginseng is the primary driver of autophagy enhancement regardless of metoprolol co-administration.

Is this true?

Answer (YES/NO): NO